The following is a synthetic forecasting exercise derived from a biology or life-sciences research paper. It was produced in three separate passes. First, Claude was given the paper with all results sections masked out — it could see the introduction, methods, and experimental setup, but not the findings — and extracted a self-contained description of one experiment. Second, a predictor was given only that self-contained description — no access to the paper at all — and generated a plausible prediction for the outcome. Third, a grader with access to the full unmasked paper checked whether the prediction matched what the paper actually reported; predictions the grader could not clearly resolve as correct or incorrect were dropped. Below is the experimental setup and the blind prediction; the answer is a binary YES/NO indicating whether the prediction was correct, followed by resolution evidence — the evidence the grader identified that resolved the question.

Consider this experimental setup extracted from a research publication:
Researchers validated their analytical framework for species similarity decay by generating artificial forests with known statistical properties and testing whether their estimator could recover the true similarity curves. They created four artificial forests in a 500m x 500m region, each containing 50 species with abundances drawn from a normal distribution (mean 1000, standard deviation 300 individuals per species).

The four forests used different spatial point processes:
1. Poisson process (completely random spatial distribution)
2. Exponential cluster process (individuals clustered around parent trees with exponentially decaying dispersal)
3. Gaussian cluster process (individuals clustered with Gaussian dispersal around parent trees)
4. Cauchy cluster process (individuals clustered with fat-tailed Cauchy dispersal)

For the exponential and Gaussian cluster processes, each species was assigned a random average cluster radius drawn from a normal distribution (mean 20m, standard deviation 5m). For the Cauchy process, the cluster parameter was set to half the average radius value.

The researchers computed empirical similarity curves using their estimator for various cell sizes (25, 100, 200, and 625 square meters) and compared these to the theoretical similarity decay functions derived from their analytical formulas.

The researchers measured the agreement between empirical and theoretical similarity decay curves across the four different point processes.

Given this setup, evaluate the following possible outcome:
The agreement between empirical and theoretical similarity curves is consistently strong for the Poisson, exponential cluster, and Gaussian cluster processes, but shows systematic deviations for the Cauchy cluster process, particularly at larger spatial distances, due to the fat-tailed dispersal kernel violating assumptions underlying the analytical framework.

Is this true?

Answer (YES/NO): NO